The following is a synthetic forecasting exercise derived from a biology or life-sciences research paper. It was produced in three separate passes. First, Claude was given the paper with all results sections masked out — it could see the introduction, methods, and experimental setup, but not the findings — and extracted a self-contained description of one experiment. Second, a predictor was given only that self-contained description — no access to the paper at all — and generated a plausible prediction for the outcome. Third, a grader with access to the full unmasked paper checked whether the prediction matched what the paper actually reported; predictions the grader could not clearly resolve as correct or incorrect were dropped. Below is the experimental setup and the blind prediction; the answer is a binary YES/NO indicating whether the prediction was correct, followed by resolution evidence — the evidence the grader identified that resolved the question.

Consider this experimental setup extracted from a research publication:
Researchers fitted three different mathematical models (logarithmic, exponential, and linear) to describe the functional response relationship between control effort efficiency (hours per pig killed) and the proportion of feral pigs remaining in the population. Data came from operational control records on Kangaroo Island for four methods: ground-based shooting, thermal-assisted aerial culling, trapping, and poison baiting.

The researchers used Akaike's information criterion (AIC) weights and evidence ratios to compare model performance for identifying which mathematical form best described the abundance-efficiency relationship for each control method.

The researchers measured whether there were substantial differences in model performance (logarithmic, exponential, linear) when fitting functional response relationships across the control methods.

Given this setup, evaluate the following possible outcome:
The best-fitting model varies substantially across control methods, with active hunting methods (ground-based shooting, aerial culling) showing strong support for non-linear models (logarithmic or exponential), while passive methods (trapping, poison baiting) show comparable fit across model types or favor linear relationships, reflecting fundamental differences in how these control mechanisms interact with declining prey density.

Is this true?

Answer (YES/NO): NO